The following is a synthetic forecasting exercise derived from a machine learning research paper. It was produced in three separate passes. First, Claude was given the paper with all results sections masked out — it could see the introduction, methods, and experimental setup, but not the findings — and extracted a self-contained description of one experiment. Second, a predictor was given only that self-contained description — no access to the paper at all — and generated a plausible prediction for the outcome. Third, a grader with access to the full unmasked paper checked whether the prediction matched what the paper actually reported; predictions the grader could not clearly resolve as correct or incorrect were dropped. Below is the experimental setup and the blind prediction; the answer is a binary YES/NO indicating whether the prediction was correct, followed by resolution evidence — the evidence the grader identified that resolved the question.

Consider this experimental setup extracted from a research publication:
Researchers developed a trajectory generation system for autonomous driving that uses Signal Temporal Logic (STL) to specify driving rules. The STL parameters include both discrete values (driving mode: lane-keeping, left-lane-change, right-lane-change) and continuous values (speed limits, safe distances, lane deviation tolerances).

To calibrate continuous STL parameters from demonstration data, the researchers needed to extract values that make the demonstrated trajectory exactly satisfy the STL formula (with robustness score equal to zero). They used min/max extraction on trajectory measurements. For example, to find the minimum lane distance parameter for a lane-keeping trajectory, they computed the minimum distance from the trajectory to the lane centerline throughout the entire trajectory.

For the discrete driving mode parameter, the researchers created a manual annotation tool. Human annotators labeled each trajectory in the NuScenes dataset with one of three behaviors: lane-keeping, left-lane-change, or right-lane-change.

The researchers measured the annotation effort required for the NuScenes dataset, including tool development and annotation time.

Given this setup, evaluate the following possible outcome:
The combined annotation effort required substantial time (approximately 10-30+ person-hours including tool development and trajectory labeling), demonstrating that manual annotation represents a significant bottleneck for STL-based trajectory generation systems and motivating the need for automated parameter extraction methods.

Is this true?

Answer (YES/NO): NO